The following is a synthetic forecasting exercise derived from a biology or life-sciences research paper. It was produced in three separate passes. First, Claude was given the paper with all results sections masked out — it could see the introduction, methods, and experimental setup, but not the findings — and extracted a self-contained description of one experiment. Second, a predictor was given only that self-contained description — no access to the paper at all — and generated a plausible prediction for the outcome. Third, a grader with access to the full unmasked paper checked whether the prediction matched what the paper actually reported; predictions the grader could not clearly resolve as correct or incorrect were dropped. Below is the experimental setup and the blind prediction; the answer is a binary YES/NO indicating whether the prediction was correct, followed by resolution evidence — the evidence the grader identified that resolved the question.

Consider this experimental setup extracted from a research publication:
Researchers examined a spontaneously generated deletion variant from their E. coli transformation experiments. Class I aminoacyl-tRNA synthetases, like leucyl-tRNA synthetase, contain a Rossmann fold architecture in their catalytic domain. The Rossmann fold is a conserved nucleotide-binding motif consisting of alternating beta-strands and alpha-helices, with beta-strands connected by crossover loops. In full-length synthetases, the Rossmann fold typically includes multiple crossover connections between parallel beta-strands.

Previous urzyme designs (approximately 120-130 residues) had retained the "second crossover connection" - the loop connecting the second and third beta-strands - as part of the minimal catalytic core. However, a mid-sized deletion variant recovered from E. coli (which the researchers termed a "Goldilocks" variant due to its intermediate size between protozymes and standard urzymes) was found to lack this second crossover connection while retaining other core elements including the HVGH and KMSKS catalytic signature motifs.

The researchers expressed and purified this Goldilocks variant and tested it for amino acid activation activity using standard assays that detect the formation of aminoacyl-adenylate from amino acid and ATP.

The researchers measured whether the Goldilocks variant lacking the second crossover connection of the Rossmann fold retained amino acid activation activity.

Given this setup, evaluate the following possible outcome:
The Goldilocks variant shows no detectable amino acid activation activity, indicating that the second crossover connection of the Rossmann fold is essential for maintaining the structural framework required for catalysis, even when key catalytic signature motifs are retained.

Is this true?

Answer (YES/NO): NO